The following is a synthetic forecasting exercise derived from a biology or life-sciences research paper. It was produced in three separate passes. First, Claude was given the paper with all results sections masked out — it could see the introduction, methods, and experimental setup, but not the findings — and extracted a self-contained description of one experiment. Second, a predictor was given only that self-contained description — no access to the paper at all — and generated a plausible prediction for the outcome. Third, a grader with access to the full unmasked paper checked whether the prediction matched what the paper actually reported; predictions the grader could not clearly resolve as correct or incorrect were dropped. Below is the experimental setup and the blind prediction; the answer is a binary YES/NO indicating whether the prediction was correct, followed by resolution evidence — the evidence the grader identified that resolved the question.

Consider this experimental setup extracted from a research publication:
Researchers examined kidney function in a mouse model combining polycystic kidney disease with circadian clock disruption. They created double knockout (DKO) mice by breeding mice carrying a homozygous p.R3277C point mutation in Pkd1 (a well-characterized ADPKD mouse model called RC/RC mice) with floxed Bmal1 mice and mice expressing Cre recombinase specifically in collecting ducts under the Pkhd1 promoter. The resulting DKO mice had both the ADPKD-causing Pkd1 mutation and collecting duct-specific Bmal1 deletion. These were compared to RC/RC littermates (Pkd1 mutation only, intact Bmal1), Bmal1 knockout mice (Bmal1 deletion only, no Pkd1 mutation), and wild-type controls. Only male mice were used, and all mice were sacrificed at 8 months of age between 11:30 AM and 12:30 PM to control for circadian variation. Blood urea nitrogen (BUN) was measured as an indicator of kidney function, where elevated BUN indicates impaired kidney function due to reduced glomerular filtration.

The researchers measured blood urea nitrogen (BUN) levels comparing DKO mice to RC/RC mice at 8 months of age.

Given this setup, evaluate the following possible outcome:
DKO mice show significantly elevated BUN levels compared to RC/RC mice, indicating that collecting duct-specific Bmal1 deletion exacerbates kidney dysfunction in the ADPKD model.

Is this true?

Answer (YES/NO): NO